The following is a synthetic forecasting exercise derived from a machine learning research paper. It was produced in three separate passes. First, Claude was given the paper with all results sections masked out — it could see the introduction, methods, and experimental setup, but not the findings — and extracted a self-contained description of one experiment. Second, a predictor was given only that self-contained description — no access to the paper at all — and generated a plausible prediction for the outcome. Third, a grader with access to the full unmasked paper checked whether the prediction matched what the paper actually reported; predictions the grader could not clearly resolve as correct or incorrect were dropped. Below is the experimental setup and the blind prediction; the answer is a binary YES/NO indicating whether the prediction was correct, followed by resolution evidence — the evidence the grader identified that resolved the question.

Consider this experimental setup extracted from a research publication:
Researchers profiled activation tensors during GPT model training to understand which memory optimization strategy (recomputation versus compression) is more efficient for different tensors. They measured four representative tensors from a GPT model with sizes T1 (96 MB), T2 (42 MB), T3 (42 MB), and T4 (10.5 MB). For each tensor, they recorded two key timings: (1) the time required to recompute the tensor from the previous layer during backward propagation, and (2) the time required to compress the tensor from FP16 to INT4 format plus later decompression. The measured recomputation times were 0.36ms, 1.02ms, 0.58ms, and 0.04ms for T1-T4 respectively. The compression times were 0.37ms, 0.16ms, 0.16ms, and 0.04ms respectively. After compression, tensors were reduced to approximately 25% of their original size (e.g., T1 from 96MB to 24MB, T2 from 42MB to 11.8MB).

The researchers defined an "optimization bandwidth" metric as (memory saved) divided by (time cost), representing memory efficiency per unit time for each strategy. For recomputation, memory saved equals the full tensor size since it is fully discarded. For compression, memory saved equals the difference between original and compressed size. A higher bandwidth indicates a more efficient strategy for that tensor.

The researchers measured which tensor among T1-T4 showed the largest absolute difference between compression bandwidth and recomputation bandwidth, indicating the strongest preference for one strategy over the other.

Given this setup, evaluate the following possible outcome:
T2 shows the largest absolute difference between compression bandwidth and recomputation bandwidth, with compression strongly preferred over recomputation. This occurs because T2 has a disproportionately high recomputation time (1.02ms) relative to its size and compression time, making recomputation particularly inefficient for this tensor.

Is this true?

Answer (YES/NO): YES